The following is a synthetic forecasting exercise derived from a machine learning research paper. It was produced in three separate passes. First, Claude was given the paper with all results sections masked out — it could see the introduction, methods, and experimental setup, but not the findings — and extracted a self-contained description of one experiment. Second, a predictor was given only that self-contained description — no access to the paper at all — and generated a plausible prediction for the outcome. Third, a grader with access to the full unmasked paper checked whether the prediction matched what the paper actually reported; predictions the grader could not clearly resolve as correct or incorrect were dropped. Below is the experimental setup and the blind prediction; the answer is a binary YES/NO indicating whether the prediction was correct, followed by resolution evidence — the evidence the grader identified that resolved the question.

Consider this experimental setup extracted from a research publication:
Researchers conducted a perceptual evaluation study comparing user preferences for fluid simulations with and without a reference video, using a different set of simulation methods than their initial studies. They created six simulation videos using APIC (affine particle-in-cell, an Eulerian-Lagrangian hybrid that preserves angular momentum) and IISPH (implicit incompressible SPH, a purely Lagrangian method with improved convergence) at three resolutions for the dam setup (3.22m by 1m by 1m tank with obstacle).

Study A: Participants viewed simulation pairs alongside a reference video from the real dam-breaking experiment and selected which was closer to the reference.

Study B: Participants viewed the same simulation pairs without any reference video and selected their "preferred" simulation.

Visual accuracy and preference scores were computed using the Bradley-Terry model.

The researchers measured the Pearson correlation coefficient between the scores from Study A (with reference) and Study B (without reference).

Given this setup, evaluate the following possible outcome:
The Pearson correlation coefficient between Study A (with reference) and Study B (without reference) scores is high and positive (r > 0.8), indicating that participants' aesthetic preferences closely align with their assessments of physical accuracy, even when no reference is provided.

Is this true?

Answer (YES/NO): NO